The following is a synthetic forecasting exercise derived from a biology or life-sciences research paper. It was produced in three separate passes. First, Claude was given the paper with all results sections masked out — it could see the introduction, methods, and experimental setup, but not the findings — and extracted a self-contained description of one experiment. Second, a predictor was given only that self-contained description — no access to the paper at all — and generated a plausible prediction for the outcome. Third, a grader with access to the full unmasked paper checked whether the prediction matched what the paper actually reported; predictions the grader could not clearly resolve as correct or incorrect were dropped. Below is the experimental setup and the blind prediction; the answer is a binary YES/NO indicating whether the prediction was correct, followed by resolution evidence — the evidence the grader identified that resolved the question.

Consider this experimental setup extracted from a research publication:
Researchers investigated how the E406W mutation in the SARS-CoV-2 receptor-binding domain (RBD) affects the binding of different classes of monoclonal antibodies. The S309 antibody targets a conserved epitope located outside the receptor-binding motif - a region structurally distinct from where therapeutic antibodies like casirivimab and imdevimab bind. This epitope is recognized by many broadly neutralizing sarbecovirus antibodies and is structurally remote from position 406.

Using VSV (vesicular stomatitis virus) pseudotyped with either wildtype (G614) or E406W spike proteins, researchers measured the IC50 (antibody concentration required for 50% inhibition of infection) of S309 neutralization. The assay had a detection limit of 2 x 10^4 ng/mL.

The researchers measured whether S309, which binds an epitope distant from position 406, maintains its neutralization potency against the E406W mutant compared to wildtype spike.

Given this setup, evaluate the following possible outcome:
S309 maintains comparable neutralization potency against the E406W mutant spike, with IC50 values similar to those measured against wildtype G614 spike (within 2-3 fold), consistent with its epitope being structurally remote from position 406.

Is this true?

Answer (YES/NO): YES